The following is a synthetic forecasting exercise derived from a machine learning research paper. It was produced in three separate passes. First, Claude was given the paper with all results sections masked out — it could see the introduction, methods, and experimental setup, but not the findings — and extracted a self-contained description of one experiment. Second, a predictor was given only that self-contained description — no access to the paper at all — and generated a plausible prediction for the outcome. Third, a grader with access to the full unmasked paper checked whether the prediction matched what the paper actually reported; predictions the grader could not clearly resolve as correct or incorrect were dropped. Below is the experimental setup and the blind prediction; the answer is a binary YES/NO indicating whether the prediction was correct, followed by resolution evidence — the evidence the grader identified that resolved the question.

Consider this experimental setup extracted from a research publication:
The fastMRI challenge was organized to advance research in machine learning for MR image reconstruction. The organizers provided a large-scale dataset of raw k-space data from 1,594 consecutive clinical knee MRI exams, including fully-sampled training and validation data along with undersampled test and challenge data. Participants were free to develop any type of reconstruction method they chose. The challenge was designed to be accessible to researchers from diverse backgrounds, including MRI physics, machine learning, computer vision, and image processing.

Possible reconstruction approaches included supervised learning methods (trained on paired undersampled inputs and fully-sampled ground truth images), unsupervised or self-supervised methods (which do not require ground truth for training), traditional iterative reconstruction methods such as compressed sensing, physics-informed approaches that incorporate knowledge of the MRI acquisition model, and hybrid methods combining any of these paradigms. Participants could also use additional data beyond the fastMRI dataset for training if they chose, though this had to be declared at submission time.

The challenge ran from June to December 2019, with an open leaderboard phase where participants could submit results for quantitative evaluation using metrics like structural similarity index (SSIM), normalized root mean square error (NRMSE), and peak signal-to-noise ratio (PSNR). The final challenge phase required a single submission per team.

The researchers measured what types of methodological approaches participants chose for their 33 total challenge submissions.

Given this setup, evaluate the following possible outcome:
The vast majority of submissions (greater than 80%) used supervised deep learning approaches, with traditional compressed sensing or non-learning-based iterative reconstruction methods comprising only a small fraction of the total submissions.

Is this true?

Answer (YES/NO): YES